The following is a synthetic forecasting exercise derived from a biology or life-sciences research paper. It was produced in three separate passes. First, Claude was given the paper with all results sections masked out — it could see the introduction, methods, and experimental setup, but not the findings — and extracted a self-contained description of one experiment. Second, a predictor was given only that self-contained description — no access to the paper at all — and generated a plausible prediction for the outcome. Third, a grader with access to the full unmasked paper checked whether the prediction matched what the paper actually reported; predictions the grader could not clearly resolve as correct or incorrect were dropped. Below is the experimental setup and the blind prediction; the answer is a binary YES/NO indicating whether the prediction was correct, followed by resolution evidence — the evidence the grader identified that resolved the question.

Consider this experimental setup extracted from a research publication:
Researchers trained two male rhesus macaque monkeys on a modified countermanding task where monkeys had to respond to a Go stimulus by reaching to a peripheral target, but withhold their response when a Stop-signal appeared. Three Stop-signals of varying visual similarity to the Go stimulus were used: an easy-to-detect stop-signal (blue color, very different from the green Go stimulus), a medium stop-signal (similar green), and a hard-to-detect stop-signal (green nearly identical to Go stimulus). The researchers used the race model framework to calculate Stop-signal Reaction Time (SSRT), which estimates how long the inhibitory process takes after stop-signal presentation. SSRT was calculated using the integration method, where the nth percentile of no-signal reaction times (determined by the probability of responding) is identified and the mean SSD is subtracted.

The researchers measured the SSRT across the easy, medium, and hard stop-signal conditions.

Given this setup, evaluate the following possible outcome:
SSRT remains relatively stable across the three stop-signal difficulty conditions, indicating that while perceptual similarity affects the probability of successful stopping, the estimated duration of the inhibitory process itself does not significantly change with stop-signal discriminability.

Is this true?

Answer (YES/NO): NO